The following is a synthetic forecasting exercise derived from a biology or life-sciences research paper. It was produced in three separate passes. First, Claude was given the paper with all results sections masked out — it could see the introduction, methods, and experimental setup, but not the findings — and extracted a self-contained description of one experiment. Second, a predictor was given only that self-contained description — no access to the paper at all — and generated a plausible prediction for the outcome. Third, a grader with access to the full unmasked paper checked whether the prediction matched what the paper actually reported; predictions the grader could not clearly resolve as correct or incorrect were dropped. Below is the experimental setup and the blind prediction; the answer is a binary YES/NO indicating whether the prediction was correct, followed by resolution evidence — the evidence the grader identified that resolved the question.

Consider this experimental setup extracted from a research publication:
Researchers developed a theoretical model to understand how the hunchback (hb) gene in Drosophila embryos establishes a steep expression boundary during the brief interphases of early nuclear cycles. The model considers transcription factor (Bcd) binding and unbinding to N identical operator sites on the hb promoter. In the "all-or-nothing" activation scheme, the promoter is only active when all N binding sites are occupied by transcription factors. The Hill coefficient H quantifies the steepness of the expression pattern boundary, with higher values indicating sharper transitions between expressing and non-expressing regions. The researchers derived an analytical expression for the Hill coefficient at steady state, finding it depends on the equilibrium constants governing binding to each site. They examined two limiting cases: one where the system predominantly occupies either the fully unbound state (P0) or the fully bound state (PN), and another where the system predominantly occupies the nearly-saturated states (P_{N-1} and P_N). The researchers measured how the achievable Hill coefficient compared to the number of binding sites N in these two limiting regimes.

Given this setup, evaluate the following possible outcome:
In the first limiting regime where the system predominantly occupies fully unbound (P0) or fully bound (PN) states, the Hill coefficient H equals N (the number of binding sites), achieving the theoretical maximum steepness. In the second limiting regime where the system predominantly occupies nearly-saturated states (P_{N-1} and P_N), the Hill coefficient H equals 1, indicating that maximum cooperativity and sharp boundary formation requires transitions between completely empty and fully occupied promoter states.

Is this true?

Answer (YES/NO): YES